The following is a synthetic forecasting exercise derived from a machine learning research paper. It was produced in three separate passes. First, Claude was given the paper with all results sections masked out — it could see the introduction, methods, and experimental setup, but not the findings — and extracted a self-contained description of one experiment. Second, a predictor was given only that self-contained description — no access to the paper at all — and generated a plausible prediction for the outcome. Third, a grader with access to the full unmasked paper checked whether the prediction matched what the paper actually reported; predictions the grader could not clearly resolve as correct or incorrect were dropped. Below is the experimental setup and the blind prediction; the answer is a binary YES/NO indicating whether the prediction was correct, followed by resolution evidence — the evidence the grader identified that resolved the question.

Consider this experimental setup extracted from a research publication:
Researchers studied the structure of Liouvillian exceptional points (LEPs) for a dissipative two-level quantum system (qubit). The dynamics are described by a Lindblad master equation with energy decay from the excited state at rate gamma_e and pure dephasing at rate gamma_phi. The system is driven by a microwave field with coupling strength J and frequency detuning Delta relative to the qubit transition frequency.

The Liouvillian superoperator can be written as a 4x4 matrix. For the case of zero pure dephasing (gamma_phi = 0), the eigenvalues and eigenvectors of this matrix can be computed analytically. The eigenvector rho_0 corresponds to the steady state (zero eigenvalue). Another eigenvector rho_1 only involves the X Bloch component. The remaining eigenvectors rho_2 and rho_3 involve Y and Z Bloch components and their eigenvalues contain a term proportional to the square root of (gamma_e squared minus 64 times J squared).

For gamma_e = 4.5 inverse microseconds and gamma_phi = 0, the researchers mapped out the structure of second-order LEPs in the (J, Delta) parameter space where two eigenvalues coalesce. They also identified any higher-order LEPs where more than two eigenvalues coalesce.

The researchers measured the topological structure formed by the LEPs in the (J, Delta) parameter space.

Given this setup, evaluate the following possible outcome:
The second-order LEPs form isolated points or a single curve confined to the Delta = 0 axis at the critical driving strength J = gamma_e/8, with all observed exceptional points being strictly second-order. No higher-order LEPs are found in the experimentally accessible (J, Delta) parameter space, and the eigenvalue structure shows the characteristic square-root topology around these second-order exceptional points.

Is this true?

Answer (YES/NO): NO